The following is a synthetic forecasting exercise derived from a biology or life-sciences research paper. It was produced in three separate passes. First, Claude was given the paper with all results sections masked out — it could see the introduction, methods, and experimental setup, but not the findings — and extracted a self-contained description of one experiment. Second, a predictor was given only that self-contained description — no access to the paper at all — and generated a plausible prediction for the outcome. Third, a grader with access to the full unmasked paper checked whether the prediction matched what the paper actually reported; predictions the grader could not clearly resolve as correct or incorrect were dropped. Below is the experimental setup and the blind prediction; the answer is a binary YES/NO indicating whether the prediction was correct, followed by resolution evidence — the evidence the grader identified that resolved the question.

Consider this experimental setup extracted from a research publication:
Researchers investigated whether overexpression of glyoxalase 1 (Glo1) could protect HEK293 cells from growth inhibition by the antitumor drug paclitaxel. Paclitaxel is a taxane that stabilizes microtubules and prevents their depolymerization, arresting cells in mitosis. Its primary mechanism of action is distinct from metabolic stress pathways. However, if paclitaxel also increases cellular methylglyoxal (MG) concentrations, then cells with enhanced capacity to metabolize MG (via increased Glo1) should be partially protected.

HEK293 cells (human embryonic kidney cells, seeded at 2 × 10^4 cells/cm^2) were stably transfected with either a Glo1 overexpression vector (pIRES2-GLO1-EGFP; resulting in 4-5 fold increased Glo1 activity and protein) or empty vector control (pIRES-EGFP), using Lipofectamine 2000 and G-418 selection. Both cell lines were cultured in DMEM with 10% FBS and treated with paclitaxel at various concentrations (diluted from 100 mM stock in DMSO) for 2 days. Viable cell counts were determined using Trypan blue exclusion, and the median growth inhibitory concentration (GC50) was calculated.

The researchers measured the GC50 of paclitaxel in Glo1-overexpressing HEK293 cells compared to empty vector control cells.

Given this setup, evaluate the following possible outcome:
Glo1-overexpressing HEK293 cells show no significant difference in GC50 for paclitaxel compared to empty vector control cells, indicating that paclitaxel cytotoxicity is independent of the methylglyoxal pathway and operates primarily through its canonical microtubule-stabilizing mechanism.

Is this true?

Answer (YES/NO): NO